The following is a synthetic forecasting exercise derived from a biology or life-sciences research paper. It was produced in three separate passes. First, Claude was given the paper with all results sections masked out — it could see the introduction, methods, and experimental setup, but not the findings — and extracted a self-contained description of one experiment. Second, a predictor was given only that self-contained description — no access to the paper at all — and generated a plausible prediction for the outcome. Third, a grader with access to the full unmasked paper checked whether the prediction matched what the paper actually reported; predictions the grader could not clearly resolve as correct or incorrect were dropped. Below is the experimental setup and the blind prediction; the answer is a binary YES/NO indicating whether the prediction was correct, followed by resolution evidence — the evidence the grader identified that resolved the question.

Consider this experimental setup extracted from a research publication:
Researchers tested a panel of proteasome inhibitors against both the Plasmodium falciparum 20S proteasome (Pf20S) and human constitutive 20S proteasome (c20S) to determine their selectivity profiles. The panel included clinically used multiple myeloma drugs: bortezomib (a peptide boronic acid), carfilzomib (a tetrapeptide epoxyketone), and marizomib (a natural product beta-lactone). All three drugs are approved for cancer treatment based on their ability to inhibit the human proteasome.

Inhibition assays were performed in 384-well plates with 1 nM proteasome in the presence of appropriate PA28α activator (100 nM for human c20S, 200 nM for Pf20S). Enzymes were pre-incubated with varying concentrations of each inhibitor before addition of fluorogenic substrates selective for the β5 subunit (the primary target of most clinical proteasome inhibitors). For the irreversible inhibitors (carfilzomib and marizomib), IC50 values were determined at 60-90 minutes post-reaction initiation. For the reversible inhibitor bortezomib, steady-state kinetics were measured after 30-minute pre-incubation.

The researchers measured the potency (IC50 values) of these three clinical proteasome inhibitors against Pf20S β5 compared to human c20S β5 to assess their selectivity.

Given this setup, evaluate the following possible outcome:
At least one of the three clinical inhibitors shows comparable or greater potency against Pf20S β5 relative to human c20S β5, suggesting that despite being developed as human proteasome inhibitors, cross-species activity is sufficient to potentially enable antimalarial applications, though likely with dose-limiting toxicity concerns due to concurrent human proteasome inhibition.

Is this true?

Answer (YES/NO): YES